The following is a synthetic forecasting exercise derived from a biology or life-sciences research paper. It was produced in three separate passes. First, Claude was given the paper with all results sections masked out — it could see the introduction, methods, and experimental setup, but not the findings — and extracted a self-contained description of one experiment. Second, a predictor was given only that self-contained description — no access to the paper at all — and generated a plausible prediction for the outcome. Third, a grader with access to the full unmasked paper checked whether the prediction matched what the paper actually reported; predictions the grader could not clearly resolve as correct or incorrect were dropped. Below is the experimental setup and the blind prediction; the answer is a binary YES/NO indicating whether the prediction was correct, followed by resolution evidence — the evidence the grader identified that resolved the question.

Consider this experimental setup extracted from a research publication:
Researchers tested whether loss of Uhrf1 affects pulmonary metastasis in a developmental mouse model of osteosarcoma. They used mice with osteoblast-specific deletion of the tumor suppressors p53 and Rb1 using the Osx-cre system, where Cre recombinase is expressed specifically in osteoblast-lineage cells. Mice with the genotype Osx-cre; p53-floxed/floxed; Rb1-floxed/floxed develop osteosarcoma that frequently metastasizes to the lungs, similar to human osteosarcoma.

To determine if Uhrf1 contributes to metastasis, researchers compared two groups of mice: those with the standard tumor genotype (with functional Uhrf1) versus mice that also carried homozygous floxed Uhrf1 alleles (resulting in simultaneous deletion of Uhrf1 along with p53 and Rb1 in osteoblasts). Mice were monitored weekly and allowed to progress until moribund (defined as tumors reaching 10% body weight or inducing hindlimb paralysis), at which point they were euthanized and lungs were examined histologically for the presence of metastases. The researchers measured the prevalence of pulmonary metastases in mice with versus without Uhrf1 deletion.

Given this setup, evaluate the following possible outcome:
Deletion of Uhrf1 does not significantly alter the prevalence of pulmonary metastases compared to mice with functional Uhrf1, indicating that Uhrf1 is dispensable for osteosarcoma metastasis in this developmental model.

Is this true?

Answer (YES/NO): NO